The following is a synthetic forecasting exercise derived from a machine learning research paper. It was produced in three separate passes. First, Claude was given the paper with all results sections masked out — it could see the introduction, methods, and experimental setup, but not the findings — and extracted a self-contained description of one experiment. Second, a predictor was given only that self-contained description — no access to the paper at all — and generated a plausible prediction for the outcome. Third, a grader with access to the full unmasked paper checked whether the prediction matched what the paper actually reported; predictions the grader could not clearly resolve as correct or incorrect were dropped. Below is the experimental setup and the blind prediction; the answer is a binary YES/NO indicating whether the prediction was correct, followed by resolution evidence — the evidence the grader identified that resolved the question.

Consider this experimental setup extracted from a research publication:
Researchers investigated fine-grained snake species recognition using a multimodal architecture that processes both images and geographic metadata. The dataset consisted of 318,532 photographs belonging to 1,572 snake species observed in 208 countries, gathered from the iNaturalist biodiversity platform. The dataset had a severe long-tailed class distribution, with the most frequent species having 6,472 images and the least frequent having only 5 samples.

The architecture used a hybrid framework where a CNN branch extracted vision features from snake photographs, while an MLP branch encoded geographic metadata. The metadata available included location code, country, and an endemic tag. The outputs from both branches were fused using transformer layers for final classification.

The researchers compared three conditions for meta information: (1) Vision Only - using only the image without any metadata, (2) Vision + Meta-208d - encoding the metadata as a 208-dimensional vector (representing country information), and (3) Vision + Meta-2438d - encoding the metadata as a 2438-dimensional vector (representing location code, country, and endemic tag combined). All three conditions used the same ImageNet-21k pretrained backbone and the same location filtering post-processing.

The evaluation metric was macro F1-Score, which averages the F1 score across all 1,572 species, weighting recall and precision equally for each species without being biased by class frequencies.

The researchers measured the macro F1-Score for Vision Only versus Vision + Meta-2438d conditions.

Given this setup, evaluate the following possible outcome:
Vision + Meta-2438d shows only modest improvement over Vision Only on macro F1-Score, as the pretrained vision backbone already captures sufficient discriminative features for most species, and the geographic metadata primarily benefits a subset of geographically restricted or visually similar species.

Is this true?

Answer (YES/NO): NO